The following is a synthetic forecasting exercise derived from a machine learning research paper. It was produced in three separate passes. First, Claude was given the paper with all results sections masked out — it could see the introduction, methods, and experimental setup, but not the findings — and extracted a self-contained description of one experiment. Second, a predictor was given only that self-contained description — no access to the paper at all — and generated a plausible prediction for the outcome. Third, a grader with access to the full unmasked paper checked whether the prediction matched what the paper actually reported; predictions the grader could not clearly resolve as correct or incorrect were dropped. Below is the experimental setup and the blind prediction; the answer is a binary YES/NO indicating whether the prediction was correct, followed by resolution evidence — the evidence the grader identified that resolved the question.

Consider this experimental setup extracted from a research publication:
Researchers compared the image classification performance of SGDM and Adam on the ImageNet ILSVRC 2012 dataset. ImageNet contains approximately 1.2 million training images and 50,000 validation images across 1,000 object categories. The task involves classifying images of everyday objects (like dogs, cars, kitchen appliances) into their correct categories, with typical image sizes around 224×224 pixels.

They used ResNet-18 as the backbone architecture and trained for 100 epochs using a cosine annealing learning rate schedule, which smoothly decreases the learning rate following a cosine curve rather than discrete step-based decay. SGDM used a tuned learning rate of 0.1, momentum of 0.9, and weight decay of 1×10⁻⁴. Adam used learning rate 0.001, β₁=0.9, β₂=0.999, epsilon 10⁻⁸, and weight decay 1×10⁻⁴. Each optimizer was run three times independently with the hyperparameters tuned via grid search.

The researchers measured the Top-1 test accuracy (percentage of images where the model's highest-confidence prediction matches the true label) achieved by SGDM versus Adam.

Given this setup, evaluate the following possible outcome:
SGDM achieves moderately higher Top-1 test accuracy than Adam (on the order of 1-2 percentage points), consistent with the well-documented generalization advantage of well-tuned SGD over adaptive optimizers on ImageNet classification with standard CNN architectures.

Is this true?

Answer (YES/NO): NO